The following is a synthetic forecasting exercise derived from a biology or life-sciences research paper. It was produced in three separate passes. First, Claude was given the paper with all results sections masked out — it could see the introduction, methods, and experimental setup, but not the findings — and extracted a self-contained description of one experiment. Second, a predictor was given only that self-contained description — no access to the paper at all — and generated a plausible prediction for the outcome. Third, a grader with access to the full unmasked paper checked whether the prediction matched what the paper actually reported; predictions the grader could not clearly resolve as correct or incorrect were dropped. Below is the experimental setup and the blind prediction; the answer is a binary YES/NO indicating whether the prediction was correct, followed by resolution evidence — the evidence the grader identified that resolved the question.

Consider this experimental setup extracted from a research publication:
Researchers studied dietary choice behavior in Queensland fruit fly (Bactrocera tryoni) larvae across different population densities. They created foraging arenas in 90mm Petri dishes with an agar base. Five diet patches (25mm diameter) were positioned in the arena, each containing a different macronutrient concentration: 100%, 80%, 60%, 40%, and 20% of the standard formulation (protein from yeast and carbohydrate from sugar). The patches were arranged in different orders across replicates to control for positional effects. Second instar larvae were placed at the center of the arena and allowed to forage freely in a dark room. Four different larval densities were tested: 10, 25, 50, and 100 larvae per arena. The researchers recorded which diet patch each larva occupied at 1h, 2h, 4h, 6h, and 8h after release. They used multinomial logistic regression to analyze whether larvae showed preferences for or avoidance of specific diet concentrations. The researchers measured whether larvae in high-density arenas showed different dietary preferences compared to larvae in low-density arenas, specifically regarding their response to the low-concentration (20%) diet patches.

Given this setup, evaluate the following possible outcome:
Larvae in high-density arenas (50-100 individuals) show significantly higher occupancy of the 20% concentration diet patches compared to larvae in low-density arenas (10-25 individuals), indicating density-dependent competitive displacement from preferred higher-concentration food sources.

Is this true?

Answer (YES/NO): NO